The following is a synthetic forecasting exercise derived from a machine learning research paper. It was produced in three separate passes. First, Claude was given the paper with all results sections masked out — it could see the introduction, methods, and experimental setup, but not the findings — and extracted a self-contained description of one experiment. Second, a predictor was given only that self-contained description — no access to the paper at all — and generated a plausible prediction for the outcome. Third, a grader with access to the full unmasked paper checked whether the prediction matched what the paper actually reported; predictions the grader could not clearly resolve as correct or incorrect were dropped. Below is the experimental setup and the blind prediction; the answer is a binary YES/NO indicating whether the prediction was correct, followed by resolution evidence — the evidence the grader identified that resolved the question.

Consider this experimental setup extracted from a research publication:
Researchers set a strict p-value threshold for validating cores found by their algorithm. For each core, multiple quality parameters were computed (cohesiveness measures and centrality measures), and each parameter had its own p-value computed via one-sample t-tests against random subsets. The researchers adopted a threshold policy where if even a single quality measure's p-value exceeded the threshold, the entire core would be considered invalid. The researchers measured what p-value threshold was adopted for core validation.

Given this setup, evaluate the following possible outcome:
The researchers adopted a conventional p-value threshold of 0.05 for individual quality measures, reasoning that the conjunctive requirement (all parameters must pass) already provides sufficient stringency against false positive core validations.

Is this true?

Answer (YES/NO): NO